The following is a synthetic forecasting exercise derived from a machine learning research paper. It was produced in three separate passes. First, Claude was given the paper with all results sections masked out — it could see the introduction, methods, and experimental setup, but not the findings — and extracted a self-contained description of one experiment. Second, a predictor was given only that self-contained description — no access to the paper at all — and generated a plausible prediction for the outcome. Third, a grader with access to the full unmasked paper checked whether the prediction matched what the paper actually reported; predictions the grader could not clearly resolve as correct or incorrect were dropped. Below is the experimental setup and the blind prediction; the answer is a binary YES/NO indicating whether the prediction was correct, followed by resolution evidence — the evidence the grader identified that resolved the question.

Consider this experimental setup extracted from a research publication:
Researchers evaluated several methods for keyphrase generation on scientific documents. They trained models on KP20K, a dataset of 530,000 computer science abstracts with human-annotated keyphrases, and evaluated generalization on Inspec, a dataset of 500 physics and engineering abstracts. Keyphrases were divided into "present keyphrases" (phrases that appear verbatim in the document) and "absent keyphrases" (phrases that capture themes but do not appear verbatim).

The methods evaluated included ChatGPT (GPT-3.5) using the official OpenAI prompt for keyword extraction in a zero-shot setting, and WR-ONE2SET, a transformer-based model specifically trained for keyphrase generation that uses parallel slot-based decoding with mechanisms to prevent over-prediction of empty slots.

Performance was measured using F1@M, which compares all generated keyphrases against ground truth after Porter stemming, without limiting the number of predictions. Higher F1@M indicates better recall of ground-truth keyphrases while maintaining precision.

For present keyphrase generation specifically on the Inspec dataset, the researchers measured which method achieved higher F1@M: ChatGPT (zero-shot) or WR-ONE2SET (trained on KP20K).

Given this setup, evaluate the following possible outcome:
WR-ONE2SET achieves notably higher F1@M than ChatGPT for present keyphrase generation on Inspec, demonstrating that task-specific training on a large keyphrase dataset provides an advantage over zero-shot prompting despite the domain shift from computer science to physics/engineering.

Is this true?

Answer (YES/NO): NO